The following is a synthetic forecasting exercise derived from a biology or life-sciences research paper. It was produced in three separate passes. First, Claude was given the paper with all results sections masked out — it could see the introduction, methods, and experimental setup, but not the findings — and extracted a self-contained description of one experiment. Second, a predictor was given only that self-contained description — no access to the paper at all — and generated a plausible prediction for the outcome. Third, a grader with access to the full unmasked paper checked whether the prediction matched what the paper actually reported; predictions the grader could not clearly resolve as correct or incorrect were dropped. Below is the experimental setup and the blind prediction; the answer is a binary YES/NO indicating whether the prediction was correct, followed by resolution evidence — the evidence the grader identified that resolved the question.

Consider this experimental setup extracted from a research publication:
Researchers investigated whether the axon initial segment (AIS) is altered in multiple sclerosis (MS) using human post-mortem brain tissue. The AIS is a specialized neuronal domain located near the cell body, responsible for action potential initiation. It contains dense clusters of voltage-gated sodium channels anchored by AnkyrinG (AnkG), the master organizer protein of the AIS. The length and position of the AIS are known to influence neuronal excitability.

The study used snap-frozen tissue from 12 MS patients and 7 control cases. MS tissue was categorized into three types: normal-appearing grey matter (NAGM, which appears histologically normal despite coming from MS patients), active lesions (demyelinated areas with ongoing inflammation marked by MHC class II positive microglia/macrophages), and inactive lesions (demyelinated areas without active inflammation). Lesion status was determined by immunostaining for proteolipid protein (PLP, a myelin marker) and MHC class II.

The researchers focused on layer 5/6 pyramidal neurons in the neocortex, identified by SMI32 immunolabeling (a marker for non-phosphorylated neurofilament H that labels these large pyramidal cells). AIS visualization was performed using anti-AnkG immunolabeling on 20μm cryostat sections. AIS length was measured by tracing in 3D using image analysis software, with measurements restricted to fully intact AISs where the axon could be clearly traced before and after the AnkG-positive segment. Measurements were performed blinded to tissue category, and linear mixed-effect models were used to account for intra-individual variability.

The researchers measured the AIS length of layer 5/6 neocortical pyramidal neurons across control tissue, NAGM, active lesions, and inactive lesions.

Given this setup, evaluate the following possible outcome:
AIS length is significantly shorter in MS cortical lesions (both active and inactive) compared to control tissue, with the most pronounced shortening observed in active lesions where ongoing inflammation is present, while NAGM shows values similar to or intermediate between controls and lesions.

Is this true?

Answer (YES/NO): NO